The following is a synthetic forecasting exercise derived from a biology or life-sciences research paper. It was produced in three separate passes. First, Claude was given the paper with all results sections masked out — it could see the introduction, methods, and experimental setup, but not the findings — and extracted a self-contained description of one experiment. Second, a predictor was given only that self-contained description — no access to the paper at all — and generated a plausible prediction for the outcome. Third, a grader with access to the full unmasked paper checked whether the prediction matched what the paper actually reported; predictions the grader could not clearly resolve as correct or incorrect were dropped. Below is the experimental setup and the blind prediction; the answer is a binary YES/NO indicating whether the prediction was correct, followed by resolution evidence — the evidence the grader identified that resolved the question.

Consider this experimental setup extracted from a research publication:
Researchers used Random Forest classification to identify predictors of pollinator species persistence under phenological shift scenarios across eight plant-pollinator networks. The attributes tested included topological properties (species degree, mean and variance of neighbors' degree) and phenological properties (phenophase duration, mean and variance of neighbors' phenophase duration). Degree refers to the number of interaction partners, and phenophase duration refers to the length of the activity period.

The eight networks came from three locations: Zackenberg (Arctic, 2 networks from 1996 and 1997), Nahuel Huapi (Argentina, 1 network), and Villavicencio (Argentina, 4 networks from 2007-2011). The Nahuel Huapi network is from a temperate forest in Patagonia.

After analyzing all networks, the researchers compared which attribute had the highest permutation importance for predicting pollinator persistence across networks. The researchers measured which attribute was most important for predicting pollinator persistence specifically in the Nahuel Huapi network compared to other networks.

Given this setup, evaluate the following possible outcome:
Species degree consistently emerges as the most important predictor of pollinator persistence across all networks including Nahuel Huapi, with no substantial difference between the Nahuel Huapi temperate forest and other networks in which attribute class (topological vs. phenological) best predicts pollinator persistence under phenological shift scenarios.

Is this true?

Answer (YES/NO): NO